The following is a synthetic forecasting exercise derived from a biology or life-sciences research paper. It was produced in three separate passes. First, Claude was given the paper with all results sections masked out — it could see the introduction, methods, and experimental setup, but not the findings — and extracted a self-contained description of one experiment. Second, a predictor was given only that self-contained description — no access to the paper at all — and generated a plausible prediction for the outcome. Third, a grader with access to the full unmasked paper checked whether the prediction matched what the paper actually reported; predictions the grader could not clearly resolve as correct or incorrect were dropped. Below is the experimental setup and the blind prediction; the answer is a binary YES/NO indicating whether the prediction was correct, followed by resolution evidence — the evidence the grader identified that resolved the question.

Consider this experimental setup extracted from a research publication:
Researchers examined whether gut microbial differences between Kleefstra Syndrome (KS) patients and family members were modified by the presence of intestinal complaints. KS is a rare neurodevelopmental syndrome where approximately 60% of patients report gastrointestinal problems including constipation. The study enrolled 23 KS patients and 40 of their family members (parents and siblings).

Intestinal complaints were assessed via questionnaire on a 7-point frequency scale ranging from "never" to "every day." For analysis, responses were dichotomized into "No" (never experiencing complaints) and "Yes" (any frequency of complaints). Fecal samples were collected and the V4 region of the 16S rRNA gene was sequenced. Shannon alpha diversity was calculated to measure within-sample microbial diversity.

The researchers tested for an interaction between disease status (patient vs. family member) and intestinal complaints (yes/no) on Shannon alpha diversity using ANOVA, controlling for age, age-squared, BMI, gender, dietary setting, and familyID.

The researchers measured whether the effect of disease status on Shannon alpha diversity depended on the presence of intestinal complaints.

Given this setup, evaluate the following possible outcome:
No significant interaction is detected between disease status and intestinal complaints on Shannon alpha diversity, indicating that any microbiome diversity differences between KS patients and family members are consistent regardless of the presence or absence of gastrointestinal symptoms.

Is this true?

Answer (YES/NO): YES